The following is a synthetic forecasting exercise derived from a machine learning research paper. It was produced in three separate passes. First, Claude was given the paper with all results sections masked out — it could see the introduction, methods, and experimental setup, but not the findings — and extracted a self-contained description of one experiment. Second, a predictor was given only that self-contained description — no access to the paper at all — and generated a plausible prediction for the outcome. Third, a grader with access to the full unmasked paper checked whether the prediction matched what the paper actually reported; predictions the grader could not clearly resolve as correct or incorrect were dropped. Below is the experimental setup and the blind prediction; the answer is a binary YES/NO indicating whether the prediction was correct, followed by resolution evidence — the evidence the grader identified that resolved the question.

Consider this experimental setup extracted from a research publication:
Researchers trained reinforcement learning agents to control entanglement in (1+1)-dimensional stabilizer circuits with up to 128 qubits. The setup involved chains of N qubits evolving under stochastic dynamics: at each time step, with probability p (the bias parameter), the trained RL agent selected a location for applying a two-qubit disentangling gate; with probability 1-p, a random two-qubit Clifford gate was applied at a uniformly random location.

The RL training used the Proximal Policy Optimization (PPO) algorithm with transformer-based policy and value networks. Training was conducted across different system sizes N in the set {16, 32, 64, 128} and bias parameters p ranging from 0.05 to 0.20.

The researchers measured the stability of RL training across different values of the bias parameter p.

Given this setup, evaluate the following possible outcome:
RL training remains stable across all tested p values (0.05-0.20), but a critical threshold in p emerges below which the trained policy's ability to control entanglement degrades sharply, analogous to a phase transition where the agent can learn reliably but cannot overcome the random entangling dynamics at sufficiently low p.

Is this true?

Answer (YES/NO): NO